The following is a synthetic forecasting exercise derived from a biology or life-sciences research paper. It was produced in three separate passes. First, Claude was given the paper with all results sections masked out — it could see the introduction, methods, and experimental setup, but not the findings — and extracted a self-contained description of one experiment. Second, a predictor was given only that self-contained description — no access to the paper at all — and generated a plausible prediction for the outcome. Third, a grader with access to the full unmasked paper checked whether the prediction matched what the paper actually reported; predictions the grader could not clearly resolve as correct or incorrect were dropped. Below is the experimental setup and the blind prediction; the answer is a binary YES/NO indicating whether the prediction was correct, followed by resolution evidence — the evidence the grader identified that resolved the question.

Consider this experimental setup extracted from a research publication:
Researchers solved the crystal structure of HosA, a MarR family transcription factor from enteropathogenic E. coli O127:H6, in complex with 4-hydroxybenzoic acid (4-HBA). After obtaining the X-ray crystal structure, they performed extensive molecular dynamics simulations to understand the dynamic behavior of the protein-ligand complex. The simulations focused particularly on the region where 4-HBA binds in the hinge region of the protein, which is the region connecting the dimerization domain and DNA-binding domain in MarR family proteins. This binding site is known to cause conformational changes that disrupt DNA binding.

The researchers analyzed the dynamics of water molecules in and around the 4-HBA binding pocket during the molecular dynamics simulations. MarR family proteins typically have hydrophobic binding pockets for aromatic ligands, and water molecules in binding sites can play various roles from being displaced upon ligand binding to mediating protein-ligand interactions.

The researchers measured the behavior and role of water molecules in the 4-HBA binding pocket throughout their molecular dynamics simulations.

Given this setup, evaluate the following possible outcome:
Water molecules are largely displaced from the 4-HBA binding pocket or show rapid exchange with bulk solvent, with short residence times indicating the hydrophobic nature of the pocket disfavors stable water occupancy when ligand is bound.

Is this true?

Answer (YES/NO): NO